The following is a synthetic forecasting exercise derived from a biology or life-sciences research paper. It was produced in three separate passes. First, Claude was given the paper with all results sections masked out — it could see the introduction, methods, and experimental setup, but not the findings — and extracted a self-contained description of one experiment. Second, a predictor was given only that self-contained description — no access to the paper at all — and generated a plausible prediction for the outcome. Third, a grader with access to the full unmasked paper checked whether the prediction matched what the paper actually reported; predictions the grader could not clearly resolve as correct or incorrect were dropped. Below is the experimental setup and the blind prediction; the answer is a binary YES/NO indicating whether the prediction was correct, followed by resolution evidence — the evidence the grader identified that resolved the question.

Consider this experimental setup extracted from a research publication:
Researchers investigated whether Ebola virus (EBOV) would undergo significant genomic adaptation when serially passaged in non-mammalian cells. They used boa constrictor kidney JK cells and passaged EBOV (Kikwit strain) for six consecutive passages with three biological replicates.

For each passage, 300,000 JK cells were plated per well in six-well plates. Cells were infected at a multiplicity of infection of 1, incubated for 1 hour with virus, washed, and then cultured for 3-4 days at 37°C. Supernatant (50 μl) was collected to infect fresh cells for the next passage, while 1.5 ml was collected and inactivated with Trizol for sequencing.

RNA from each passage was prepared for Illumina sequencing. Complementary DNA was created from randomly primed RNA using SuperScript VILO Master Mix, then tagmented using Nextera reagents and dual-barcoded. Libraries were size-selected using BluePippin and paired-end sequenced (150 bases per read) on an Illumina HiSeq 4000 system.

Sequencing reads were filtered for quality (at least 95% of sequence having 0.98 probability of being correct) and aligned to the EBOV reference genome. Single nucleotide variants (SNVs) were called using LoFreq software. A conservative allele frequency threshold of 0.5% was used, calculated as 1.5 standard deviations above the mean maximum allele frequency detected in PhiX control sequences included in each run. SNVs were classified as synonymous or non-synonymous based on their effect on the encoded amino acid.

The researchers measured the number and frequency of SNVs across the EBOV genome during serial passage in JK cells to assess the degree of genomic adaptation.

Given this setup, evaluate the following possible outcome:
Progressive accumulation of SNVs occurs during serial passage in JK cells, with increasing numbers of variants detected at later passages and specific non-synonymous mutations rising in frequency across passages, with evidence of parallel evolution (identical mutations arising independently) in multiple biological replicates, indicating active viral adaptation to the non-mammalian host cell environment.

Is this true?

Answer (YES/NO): NO